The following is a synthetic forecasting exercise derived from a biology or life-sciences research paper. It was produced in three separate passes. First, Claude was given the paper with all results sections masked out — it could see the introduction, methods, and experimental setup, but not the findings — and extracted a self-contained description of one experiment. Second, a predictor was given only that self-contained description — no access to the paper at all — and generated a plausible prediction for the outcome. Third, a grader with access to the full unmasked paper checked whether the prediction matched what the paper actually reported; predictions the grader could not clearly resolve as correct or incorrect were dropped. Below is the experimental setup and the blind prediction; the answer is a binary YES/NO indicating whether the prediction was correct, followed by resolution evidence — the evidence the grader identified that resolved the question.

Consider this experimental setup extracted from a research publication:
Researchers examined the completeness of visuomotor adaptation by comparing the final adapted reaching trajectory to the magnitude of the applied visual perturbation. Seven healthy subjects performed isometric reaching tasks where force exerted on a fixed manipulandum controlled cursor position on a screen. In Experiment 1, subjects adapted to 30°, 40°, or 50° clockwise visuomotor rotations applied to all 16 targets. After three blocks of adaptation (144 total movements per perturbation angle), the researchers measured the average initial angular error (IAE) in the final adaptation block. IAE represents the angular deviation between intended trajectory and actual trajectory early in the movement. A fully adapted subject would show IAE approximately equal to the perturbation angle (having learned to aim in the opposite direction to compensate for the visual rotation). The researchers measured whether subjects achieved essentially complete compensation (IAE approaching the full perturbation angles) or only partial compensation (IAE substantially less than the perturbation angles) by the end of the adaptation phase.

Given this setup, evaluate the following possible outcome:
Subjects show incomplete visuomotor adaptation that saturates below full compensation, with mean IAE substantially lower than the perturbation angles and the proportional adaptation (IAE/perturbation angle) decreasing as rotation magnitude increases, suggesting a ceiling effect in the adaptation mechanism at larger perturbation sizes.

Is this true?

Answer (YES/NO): NO